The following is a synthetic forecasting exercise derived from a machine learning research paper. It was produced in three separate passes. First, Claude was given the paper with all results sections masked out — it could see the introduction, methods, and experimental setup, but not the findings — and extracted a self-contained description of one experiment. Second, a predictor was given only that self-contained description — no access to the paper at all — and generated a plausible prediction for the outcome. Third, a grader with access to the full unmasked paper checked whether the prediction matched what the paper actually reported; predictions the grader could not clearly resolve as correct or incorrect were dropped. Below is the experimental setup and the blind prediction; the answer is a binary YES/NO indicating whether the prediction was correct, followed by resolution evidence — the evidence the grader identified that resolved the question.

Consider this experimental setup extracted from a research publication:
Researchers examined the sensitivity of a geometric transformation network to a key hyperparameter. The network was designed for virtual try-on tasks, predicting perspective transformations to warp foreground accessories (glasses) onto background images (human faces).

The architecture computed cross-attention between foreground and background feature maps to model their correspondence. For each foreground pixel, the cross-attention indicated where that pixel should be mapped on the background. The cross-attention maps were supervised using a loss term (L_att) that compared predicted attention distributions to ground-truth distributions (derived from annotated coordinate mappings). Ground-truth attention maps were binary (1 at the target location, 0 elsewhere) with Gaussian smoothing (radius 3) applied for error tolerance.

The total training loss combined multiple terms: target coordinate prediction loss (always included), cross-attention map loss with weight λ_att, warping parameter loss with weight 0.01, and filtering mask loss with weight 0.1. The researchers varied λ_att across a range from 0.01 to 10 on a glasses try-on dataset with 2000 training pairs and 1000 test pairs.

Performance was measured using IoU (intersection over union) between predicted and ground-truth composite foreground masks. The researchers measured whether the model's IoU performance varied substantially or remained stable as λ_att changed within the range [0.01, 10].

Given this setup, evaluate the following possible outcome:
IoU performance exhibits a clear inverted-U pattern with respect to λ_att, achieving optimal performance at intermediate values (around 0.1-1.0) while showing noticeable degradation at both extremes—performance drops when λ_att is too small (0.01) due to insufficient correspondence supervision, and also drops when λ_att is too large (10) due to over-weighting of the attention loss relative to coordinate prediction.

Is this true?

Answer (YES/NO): NO